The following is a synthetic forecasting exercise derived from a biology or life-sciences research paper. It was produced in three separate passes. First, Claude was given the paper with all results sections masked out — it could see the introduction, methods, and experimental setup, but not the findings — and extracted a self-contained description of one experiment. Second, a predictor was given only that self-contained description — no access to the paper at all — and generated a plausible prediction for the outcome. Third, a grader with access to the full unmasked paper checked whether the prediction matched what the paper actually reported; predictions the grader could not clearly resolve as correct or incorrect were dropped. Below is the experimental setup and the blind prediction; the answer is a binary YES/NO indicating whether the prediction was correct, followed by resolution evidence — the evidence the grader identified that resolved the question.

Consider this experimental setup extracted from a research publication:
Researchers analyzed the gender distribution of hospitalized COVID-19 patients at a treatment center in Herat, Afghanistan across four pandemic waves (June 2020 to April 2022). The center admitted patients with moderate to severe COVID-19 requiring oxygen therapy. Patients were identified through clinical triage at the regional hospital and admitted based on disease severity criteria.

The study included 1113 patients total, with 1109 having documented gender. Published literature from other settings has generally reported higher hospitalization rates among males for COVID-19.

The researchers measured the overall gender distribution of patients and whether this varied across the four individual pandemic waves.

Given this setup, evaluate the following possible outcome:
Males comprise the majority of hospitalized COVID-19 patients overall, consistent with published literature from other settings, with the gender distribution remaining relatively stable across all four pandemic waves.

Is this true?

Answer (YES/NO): NO